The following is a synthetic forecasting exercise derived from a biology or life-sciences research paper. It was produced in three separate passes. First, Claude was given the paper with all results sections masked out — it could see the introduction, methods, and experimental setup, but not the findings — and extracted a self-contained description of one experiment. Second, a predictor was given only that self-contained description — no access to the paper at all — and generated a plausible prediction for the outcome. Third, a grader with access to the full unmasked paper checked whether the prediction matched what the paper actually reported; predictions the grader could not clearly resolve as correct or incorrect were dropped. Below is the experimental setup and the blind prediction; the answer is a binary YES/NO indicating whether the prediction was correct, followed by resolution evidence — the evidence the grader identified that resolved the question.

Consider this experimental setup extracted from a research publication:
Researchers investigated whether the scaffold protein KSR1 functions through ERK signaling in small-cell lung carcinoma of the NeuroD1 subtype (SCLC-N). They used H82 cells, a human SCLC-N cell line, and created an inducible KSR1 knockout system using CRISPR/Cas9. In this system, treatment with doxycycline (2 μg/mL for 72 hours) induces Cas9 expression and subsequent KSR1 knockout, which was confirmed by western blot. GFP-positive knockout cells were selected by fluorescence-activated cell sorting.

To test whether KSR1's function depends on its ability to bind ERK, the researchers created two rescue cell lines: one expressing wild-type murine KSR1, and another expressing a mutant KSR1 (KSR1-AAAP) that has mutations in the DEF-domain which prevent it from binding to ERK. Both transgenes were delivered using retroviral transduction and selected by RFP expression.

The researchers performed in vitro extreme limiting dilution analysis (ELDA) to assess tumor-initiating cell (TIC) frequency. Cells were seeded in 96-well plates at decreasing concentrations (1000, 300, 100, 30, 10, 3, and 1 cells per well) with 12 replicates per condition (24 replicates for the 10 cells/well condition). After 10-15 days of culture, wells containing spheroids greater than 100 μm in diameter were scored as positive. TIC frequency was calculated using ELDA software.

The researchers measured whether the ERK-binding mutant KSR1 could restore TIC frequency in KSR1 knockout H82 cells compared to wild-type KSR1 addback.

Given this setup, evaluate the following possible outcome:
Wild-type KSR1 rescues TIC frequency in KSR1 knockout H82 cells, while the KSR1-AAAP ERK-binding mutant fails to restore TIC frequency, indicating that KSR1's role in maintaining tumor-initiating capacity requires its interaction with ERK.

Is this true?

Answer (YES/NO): YES